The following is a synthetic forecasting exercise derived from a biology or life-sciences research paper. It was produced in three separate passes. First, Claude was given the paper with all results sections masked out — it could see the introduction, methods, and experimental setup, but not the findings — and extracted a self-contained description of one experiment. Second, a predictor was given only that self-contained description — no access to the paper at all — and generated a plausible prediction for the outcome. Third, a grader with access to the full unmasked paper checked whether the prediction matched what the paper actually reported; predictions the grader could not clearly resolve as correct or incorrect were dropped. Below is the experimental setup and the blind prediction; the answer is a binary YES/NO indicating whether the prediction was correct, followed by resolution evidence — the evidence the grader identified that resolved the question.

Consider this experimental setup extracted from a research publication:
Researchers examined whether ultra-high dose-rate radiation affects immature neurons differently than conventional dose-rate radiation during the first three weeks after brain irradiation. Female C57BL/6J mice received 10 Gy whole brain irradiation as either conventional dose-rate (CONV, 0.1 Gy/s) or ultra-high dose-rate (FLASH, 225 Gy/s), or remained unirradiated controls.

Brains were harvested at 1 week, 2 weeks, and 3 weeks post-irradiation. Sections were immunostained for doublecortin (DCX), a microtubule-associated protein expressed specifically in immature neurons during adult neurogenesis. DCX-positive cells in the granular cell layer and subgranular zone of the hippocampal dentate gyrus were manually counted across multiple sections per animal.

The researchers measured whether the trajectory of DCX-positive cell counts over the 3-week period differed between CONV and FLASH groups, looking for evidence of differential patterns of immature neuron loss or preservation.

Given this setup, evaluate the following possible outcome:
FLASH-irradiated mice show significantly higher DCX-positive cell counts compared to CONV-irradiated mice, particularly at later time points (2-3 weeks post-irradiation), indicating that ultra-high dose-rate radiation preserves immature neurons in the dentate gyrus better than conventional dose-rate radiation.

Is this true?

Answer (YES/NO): NO